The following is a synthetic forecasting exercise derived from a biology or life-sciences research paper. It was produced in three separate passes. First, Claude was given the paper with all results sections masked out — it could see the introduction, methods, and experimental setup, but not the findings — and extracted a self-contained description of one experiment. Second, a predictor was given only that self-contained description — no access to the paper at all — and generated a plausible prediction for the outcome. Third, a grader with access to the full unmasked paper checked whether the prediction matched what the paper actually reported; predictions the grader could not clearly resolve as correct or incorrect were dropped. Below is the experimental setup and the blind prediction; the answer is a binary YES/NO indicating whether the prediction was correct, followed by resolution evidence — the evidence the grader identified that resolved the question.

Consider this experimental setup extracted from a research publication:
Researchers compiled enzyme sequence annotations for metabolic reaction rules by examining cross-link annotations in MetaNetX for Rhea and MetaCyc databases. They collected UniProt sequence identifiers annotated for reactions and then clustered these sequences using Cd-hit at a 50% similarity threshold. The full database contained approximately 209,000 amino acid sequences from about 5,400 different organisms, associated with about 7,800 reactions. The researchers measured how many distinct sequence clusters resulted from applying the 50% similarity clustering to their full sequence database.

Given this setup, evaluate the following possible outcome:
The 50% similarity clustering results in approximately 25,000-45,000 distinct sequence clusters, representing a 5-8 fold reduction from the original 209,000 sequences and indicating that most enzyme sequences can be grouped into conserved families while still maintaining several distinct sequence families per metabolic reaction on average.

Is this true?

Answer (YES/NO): NO